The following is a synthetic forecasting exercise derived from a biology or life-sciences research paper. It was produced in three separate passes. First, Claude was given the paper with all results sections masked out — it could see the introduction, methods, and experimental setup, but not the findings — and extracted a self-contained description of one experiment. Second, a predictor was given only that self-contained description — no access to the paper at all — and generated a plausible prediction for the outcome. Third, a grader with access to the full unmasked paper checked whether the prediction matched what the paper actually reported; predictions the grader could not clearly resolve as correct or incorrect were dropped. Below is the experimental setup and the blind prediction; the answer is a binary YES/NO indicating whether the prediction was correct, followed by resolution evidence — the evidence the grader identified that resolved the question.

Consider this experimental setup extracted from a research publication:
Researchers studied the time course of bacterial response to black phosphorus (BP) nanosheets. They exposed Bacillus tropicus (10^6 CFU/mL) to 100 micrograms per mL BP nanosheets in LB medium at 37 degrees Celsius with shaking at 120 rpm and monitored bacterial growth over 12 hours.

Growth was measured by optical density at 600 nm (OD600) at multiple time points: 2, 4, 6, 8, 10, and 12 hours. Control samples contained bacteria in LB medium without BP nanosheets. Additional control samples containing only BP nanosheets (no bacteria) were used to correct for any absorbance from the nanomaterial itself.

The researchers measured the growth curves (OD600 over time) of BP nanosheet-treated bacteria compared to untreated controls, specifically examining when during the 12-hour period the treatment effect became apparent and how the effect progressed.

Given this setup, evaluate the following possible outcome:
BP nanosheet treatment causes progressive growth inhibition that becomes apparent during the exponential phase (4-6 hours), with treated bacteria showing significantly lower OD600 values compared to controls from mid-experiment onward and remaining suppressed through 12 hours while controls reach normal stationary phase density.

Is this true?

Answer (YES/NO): NO